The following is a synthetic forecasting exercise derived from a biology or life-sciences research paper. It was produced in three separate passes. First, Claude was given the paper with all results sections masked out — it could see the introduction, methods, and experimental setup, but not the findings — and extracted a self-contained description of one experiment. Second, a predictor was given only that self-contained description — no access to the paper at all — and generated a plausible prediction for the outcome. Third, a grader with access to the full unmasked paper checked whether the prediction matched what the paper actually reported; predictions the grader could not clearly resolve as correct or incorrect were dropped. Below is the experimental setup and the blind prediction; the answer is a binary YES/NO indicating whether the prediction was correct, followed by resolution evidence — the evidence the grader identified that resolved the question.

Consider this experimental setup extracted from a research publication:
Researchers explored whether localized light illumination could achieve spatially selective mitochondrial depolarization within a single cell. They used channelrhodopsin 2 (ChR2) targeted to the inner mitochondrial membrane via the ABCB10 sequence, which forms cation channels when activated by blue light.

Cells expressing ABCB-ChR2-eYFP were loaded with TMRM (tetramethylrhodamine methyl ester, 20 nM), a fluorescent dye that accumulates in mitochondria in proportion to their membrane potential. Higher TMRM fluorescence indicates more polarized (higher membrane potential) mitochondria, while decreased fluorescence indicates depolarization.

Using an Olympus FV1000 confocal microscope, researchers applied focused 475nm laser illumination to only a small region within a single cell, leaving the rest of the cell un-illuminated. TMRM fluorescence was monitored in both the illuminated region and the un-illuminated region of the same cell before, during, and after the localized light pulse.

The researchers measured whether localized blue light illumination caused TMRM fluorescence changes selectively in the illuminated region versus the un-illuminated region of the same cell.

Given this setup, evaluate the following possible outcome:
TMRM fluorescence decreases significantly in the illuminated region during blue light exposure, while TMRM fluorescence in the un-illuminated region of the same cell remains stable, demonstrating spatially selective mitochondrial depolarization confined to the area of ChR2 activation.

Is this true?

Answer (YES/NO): YES